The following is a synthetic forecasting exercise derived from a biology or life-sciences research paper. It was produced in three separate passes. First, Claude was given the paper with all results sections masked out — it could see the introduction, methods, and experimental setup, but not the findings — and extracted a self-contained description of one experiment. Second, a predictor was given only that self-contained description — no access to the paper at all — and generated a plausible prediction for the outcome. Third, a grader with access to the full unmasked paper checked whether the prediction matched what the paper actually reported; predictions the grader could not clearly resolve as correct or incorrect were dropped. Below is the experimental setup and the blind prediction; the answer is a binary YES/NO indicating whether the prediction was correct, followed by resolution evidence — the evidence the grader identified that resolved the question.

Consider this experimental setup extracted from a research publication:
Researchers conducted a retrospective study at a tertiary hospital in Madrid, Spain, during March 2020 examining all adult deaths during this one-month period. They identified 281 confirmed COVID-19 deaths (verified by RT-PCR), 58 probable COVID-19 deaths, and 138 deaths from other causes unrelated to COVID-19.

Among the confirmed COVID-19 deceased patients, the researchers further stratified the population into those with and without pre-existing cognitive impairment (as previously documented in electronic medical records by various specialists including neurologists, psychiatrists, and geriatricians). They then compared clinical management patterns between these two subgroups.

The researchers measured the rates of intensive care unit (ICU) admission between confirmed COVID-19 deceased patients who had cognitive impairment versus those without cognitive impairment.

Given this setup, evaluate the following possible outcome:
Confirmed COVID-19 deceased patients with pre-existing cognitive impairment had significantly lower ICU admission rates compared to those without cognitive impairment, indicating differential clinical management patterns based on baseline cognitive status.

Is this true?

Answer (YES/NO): YES